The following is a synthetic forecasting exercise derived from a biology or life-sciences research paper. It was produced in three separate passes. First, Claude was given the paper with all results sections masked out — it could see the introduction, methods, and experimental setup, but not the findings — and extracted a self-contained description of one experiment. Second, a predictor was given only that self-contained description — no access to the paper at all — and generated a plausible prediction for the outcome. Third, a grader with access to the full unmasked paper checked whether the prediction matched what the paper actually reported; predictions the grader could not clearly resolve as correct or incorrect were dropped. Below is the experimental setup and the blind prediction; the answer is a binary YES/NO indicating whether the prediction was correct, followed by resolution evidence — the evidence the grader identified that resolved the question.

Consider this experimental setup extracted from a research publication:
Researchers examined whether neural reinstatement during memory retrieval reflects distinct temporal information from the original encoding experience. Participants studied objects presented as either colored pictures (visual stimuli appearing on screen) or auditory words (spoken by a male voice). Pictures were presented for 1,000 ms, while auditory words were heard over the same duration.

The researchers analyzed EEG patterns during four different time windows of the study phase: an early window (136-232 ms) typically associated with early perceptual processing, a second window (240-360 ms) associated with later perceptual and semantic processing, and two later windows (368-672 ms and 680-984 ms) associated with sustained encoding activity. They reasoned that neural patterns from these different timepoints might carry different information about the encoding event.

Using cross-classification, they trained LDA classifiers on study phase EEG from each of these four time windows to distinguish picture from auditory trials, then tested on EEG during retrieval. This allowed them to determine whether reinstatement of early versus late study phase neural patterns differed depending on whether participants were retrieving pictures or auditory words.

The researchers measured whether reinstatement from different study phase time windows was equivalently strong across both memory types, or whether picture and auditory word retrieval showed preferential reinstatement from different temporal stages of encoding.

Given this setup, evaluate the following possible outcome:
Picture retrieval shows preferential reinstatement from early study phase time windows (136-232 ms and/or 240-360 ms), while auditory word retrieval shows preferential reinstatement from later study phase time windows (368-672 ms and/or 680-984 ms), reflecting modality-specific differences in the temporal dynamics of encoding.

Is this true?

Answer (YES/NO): NO